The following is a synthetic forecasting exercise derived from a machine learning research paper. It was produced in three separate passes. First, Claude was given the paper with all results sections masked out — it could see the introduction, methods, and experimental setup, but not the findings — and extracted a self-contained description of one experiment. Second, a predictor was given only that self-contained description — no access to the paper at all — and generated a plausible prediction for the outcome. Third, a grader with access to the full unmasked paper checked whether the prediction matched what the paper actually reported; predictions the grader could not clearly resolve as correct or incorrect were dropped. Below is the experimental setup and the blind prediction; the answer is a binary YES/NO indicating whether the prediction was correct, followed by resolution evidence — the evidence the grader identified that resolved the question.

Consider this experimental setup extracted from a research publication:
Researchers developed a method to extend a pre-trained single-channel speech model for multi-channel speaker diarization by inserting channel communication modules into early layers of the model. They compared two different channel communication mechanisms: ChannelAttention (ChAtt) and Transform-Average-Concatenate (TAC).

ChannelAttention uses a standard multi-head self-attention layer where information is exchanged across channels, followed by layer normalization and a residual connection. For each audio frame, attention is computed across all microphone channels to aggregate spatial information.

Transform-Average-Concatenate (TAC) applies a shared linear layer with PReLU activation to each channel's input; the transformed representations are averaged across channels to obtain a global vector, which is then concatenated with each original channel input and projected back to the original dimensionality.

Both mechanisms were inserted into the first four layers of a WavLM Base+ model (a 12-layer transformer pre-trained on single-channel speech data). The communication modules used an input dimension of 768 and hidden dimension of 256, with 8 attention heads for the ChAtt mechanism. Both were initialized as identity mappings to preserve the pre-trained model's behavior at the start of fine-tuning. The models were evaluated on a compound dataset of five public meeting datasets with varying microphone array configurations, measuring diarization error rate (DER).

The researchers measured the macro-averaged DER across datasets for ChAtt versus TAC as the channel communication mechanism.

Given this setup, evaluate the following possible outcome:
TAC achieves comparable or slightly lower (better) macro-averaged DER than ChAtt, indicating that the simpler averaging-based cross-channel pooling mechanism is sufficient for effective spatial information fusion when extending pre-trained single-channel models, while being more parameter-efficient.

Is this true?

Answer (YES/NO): NO